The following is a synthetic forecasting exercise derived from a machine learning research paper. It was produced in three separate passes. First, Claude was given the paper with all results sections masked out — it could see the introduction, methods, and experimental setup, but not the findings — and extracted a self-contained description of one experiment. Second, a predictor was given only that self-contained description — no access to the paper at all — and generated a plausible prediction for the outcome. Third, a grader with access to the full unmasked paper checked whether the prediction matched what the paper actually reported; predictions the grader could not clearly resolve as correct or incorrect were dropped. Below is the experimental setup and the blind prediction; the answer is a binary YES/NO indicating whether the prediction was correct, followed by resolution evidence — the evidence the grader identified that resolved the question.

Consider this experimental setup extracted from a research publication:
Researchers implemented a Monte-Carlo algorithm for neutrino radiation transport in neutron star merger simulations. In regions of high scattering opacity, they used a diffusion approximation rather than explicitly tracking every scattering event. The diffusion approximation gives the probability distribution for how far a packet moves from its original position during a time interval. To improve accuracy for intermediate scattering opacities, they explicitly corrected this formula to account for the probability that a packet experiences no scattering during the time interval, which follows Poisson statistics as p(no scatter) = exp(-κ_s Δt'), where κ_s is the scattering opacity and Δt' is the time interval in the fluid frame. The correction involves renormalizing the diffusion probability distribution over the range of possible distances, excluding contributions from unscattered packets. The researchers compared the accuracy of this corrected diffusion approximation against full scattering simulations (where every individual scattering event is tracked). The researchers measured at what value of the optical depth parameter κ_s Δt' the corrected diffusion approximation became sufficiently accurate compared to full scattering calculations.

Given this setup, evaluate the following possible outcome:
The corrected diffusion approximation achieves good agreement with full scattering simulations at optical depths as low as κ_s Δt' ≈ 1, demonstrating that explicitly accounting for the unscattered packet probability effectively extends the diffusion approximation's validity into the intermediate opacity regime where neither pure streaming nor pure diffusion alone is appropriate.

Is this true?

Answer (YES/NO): NO